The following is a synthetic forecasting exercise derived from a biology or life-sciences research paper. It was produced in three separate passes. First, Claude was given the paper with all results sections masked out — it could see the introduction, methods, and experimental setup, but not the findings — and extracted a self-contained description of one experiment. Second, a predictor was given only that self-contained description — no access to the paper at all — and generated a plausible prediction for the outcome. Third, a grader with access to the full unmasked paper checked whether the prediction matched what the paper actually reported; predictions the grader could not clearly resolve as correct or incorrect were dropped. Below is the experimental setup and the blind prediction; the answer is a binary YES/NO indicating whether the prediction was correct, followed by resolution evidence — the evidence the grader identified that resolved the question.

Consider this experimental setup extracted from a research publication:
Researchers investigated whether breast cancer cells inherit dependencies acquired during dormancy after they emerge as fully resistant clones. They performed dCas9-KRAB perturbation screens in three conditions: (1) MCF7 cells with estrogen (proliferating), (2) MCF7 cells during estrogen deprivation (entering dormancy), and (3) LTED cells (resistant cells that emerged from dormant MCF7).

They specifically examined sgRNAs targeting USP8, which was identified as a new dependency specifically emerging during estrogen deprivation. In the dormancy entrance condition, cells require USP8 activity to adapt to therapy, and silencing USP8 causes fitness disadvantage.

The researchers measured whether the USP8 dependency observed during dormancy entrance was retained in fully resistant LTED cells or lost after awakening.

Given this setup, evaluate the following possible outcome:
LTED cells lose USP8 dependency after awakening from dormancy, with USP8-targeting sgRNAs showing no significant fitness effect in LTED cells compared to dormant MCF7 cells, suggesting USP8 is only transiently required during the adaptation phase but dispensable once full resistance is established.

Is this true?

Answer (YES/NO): NO